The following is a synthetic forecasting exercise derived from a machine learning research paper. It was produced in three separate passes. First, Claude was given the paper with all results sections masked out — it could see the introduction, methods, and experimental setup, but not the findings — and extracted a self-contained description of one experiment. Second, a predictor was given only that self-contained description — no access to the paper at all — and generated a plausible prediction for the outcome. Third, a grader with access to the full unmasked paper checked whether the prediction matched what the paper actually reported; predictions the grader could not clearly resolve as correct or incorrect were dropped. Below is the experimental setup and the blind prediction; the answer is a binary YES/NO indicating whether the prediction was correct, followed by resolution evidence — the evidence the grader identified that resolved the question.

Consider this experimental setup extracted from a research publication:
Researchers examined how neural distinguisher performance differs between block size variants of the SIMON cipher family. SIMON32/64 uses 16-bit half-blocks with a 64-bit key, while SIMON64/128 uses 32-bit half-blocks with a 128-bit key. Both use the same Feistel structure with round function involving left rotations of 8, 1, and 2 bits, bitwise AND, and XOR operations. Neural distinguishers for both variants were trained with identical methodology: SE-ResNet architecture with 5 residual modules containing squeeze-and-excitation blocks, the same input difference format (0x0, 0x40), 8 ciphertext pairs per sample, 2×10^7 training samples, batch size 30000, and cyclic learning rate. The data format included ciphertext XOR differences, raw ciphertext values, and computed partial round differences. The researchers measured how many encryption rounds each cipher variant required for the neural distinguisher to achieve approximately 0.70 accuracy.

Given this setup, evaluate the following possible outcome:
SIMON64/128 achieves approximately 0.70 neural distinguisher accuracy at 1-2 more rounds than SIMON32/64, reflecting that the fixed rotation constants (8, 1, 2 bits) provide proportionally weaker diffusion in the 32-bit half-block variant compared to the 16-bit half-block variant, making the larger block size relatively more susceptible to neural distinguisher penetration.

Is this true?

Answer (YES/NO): NO